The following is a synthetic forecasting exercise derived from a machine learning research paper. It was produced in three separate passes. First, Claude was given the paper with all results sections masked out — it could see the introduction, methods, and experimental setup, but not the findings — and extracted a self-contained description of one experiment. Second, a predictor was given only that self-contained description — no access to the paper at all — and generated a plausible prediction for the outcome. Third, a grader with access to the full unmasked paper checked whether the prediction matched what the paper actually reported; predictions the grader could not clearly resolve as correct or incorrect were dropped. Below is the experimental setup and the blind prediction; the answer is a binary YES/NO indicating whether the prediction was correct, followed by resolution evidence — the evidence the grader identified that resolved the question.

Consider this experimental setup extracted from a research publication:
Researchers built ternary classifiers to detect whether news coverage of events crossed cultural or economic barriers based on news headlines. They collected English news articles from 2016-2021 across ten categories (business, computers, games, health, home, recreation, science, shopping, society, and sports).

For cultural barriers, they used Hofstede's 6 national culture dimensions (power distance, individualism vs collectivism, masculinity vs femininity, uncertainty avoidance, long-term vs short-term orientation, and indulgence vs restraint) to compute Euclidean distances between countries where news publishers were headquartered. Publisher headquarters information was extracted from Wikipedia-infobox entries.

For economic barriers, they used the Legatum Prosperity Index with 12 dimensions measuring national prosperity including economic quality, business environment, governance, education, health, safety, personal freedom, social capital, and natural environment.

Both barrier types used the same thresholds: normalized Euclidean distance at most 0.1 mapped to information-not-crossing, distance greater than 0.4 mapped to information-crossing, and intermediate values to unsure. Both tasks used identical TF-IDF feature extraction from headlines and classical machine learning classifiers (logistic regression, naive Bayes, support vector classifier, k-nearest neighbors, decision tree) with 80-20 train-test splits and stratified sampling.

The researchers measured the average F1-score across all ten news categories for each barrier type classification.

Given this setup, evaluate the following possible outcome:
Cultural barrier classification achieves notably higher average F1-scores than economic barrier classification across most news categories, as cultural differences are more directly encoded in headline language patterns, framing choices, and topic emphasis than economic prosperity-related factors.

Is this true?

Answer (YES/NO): NO